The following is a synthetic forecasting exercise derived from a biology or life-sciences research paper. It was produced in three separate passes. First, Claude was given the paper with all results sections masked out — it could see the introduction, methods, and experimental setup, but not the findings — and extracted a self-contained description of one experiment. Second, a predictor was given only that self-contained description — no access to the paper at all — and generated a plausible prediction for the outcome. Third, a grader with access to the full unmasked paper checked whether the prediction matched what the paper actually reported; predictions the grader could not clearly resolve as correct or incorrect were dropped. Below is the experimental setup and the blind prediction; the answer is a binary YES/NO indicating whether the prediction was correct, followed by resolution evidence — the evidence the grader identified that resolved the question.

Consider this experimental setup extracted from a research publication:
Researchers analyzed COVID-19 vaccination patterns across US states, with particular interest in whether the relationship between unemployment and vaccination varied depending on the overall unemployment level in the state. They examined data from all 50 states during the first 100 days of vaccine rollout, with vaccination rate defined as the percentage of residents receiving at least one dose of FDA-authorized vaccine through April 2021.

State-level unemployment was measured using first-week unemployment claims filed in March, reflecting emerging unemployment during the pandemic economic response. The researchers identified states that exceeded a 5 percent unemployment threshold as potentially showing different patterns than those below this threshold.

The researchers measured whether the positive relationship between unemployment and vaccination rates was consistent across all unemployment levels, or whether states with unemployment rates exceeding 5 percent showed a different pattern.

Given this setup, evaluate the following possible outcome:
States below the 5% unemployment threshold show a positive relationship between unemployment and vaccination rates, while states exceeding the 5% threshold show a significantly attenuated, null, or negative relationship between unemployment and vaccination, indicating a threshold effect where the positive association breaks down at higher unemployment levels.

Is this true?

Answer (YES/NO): YES